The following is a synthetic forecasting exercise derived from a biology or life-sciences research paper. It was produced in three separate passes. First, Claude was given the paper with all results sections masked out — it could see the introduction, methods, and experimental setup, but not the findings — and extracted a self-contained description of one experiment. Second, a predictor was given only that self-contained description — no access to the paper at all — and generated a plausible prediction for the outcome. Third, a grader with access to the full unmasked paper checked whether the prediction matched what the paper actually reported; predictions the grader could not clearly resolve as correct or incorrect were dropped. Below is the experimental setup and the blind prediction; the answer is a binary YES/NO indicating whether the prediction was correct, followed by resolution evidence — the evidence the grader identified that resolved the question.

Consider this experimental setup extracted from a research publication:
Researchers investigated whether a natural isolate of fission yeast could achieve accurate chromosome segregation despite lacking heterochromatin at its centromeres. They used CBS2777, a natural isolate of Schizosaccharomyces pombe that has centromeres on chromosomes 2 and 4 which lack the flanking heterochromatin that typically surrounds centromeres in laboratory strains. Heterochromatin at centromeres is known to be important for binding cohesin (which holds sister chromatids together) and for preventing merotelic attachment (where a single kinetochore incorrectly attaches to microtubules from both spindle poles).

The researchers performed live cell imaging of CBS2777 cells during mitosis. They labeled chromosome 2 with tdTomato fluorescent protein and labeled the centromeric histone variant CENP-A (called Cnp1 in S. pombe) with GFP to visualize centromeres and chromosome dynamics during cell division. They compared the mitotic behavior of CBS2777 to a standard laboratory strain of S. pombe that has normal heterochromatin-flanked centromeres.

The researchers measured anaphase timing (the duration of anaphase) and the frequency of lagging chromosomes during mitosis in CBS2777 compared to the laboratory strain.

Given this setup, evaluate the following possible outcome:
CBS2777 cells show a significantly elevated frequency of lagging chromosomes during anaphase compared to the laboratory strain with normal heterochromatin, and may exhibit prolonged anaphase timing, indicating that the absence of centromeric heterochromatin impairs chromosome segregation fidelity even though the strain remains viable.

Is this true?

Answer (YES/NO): NO